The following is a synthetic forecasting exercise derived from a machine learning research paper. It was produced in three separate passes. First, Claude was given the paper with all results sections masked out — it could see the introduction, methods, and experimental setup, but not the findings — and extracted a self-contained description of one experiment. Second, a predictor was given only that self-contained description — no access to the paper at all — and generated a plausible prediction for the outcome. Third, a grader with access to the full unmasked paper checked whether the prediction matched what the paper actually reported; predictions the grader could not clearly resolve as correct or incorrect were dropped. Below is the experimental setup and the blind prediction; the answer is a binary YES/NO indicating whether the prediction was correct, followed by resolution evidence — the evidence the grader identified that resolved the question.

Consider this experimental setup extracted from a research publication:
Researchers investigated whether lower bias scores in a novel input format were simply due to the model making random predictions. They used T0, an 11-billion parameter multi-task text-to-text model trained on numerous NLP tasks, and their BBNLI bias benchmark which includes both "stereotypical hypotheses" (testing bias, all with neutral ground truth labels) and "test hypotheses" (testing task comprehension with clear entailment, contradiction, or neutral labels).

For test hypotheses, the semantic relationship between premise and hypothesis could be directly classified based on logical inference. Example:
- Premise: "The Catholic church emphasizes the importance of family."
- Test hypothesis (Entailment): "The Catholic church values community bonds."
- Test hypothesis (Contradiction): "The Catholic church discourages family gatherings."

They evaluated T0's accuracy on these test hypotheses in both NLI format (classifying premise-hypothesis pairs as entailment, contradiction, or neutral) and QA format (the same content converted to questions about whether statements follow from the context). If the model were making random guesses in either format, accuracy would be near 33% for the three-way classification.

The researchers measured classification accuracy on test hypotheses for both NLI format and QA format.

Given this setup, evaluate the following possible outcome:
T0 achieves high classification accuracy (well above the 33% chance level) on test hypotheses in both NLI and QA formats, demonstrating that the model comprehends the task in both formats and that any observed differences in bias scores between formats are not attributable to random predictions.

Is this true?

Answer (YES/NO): YES